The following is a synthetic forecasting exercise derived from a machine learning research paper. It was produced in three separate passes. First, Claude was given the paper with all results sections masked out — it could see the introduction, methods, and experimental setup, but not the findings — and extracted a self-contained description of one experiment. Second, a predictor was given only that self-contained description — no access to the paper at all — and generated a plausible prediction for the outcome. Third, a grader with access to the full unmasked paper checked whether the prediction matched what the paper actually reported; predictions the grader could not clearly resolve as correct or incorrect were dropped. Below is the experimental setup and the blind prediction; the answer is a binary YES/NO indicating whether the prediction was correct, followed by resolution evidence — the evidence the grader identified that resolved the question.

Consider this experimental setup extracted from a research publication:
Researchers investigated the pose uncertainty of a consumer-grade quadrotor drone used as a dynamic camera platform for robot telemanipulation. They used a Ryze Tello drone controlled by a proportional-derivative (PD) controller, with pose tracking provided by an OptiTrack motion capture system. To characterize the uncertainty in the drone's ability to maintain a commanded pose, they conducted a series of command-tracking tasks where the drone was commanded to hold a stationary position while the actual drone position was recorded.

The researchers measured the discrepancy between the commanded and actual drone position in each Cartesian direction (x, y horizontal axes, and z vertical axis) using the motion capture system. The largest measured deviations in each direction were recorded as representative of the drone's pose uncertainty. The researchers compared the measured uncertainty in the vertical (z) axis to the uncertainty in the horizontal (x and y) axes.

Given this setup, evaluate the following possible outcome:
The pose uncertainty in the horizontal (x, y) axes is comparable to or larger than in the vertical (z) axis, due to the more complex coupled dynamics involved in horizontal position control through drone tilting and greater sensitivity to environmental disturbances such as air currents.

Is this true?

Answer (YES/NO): YES